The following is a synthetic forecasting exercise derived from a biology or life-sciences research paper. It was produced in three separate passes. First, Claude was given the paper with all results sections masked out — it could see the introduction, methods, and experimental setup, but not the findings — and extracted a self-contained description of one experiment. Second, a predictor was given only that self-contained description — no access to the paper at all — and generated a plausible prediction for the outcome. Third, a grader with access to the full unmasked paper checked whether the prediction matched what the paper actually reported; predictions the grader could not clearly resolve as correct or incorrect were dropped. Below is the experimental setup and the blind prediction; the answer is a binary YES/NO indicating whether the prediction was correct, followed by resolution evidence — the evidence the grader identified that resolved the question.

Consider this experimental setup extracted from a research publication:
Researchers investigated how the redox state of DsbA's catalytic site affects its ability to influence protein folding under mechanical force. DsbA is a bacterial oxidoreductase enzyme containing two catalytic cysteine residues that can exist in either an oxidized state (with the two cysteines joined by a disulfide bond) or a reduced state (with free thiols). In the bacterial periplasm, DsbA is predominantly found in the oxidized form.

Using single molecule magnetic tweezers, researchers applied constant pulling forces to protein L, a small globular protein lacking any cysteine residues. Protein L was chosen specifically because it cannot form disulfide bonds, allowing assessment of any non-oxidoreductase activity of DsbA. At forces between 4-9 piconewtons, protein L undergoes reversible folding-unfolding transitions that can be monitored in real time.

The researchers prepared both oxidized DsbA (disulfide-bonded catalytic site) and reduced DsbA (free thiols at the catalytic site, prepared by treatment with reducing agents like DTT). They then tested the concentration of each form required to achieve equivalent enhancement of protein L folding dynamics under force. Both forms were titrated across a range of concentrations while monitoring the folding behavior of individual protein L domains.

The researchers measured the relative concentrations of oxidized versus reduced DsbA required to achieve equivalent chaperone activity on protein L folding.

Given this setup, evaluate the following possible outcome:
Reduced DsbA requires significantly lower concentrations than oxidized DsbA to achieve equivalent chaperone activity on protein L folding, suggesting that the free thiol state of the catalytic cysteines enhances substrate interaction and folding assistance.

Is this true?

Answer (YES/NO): NO